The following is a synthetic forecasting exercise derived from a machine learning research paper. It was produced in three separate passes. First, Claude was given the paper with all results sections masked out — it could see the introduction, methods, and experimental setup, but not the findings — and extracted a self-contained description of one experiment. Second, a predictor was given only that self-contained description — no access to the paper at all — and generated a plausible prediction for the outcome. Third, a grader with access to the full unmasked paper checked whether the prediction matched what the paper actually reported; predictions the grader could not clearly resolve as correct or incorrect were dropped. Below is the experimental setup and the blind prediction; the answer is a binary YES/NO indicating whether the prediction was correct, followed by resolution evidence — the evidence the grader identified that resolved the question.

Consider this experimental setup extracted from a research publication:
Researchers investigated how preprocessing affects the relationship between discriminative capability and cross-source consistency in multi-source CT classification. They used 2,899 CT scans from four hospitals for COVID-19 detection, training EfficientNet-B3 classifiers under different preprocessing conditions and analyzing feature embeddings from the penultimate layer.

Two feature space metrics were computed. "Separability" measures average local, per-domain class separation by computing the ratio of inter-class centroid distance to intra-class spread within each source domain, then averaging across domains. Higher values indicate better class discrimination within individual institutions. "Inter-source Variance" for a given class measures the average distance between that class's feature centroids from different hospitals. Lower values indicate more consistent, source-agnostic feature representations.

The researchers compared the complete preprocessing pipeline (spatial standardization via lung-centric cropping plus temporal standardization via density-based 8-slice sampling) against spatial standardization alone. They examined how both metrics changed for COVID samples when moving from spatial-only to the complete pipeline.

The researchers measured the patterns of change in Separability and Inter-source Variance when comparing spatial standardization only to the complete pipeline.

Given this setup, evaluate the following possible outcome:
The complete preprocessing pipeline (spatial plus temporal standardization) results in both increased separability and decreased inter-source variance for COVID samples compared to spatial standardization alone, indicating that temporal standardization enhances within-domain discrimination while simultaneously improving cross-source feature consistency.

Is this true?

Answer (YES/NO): NO